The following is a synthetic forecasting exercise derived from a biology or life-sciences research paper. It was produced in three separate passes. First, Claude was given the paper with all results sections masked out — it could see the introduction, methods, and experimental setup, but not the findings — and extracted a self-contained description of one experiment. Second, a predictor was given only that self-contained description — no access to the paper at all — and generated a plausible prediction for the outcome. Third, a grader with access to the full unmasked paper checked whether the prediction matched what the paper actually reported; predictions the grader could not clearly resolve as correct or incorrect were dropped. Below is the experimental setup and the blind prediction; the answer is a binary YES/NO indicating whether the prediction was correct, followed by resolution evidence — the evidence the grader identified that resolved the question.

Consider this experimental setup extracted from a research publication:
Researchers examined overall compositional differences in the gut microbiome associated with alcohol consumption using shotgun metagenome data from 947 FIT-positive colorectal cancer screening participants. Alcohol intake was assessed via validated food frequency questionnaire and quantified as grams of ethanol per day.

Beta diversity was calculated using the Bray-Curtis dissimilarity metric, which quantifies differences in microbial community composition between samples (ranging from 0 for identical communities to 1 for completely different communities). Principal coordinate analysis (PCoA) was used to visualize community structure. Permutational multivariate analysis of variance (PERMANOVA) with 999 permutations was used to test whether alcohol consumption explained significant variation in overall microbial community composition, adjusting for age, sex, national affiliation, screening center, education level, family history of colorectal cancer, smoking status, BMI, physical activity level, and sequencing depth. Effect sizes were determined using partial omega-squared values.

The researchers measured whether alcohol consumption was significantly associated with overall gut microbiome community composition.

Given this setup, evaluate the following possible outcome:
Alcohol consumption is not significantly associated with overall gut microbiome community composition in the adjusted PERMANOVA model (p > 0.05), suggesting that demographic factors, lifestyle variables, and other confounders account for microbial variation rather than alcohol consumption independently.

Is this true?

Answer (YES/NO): NO